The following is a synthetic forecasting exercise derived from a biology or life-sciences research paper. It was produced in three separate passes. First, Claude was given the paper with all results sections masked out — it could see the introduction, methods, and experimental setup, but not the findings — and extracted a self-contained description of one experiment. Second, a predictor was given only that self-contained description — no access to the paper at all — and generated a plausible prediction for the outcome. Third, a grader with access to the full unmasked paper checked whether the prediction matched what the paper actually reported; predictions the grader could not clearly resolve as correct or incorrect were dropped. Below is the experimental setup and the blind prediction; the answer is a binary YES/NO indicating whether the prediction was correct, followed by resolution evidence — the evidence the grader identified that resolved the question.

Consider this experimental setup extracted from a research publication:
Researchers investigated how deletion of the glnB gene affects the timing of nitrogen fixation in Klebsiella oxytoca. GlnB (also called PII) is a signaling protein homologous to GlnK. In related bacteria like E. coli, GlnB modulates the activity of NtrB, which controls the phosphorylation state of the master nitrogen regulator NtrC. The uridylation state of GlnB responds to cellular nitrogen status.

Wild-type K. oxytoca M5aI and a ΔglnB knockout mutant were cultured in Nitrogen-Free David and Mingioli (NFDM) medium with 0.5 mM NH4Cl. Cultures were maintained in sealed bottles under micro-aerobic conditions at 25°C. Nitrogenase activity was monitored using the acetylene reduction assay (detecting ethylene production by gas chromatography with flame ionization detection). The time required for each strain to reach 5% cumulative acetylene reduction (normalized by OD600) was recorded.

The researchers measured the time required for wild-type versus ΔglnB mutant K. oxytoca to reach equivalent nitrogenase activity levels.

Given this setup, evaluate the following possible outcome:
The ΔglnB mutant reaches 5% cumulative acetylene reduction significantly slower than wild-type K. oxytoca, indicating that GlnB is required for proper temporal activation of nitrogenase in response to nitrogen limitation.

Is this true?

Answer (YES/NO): NO